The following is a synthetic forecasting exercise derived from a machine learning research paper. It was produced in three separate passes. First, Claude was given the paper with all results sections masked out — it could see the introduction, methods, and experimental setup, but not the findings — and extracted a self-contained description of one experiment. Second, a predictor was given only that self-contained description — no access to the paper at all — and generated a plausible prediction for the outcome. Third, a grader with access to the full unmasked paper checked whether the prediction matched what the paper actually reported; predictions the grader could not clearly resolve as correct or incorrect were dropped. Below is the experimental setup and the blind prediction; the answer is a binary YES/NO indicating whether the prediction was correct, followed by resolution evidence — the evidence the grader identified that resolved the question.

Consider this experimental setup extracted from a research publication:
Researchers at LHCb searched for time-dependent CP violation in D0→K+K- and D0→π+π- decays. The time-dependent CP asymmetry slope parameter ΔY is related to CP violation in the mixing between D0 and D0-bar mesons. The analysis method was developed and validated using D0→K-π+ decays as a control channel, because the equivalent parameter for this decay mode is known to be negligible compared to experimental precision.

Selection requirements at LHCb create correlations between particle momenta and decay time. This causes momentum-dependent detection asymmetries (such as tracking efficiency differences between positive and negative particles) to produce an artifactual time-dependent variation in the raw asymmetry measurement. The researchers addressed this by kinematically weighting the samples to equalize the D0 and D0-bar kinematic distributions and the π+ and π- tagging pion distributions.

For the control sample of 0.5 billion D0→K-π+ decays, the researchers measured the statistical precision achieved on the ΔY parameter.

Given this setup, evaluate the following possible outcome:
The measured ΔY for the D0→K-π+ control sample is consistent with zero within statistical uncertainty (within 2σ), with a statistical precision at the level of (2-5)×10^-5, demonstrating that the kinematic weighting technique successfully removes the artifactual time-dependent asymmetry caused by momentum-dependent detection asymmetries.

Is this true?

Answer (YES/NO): YES